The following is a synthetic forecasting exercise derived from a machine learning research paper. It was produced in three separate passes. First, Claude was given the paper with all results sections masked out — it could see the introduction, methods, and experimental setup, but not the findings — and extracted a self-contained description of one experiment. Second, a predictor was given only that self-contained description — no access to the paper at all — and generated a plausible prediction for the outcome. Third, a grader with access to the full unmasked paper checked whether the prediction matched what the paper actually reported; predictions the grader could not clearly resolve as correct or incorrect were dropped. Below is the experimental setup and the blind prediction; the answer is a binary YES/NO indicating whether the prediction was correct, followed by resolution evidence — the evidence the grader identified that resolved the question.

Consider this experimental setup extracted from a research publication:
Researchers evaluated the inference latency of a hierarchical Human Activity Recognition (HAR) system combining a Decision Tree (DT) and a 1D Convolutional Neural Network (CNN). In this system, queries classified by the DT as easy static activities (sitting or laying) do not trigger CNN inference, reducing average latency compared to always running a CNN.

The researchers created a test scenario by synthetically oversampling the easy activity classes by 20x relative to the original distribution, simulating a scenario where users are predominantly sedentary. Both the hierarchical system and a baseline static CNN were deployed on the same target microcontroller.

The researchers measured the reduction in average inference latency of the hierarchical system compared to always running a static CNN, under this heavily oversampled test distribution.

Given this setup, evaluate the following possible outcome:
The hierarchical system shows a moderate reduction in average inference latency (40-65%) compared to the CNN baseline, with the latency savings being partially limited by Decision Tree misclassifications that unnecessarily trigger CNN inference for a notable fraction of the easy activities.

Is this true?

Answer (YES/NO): NO